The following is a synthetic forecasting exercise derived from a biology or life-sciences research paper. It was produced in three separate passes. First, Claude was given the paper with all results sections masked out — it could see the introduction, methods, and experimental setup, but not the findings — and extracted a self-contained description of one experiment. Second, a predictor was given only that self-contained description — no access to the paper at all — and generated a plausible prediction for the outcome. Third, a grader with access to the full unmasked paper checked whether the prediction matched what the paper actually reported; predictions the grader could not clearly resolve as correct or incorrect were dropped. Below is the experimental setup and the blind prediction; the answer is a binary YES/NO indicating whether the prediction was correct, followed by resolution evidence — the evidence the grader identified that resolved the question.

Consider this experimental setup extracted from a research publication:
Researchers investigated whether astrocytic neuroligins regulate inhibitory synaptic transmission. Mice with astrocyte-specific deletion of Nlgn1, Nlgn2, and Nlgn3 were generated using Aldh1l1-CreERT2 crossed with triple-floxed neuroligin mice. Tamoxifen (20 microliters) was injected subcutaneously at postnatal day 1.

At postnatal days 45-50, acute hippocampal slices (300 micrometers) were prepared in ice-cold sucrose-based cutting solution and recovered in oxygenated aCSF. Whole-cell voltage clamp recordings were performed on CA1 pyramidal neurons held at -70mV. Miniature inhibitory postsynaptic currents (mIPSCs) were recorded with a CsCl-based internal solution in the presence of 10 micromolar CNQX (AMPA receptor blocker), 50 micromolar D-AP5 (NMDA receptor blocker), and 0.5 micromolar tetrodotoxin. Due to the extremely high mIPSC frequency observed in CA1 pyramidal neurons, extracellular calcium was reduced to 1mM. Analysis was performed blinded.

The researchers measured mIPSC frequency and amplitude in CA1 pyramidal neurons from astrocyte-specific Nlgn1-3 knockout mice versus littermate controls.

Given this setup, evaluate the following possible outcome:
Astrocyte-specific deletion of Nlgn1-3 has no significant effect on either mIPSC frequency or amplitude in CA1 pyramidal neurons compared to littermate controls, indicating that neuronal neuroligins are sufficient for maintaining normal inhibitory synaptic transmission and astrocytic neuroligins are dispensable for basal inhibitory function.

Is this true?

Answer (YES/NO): YES